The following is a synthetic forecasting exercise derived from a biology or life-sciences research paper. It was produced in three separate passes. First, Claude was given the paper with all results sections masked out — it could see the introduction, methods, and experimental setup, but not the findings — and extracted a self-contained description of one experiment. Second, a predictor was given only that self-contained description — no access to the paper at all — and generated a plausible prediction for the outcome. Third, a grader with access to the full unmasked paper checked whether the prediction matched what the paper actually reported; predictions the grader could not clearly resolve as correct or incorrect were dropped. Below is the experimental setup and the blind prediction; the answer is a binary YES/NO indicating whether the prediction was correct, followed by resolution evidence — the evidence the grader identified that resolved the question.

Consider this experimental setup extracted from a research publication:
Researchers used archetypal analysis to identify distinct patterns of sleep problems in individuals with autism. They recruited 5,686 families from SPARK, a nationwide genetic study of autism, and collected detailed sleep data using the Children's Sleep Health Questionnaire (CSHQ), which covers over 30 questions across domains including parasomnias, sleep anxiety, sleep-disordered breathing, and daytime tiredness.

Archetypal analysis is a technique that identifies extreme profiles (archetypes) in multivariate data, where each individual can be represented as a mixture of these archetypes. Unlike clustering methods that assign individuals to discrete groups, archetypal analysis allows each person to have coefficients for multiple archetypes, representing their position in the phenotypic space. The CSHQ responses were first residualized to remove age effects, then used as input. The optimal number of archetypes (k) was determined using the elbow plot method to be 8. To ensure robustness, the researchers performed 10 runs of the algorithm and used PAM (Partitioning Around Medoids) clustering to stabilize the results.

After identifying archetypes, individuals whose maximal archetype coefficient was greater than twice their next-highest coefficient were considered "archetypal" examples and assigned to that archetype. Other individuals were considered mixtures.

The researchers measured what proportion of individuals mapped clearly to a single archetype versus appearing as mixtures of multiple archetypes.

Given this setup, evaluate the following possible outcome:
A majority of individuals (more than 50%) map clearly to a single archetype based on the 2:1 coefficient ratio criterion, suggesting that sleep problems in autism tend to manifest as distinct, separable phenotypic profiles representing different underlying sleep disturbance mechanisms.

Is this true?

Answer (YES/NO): NO